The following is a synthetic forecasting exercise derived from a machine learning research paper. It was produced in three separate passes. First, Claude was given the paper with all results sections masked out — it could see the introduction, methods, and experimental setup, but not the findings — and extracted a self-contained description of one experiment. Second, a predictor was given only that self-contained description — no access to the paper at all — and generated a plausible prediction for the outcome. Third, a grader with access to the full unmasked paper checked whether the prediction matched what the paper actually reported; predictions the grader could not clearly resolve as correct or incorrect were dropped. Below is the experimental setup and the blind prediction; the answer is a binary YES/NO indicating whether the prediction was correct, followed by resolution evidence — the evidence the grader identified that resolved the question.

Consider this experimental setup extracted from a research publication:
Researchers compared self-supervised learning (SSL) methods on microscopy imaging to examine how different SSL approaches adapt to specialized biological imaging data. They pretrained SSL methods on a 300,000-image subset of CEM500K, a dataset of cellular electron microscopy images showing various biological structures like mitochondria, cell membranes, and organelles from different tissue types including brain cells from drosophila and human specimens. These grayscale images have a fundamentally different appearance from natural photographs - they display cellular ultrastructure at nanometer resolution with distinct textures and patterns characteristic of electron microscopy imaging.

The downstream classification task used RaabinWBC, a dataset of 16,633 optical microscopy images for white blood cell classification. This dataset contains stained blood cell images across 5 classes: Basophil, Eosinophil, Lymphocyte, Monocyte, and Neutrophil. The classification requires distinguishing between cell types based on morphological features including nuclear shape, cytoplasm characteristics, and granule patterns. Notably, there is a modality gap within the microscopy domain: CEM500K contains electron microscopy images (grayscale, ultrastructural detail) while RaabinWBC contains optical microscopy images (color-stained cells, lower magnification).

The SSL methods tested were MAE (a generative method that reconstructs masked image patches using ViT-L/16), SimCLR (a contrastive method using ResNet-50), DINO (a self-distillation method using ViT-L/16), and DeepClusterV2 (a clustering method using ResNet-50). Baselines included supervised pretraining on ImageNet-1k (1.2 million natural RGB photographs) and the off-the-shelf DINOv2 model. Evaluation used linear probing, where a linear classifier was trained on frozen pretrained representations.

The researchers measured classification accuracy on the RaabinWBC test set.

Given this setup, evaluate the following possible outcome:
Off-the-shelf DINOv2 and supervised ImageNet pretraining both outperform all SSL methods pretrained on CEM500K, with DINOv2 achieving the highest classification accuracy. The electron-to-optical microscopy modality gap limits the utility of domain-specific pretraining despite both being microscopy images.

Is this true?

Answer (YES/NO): NO